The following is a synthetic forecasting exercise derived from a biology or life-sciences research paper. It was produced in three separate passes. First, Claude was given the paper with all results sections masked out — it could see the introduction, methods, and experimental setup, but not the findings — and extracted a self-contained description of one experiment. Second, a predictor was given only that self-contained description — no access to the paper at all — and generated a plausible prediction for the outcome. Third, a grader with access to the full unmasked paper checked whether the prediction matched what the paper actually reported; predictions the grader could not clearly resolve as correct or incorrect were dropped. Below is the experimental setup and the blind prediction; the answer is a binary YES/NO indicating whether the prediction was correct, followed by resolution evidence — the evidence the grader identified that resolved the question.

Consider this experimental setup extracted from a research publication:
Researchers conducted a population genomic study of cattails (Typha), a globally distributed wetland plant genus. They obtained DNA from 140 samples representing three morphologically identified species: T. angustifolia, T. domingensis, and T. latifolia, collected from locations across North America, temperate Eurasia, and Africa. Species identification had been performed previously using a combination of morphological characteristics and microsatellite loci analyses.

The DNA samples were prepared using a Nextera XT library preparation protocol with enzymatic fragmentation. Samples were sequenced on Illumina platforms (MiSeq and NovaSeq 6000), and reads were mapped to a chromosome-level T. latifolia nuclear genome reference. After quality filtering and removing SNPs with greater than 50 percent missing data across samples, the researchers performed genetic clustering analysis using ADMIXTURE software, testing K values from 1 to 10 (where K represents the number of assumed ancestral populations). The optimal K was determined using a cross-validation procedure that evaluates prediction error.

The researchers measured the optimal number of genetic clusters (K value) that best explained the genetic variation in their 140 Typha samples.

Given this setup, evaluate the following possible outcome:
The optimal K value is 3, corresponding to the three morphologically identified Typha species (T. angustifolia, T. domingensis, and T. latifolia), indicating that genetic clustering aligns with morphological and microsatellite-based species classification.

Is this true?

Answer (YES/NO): YES